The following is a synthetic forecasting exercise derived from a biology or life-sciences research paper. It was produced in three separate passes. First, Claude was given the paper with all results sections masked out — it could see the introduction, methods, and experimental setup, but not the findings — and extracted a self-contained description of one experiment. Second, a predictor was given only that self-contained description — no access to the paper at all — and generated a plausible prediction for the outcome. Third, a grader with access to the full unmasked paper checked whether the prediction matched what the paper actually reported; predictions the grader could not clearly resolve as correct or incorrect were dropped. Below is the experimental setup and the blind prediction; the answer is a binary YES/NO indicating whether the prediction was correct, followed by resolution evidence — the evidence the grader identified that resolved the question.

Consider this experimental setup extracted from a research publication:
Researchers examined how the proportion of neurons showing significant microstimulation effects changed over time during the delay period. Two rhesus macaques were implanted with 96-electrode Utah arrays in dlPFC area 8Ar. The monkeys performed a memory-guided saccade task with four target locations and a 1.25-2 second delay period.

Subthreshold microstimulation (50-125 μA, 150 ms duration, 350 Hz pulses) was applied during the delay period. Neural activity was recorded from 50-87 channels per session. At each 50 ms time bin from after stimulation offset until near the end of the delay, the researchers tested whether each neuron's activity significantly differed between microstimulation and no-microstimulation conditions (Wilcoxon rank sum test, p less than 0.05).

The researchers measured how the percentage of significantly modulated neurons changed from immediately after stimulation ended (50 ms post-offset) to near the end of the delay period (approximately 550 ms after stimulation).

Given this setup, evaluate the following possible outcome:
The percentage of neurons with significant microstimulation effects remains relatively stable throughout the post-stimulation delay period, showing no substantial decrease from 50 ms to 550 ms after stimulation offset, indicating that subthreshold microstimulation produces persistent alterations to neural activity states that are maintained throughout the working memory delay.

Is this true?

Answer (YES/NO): NO